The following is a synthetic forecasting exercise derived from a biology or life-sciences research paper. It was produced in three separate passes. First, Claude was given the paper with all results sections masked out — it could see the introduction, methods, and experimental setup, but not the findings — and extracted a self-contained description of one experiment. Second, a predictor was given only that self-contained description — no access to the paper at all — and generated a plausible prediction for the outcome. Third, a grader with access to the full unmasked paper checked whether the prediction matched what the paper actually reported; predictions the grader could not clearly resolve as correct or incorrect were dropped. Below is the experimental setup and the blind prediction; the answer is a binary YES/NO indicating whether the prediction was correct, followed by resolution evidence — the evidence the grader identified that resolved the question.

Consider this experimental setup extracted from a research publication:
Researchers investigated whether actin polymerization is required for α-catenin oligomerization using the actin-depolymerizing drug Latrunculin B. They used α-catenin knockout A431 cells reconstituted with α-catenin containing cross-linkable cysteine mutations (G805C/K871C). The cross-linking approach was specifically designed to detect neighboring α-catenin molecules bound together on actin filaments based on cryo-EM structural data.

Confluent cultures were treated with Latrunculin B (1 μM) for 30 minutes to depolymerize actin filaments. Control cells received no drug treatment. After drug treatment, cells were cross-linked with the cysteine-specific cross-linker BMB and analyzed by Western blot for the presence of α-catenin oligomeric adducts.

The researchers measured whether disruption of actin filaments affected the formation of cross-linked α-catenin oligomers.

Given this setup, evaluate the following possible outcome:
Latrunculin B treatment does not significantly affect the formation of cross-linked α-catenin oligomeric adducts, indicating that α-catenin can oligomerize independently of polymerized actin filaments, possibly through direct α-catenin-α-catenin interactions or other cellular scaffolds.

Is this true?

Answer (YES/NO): NO